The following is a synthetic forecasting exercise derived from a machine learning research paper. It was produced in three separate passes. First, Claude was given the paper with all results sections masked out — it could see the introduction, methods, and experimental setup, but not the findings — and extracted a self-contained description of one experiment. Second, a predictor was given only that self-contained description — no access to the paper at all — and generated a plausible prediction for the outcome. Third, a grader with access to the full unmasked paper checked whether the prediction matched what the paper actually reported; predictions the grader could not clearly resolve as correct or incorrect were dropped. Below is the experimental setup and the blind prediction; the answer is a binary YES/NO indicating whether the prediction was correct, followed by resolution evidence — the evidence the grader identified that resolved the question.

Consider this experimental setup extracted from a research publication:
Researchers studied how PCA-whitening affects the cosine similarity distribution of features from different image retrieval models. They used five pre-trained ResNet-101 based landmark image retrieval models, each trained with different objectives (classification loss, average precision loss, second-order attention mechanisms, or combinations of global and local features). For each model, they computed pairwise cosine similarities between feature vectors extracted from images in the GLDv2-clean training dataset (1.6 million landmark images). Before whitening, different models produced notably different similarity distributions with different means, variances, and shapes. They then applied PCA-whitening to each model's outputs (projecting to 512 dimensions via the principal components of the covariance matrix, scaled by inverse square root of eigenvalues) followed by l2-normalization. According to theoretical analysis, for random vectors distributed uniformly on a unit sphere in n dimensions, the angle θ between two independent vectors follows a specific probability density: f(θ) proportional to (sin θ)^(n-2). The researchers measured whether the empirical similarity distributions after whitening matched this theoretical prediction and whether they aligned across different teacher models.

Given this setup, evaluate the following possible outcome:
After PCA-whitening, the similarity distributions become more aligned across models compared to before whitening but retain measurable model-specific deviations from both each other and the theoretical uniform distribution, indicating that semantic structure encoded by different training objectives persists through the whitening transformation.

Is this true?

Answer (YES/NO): NO